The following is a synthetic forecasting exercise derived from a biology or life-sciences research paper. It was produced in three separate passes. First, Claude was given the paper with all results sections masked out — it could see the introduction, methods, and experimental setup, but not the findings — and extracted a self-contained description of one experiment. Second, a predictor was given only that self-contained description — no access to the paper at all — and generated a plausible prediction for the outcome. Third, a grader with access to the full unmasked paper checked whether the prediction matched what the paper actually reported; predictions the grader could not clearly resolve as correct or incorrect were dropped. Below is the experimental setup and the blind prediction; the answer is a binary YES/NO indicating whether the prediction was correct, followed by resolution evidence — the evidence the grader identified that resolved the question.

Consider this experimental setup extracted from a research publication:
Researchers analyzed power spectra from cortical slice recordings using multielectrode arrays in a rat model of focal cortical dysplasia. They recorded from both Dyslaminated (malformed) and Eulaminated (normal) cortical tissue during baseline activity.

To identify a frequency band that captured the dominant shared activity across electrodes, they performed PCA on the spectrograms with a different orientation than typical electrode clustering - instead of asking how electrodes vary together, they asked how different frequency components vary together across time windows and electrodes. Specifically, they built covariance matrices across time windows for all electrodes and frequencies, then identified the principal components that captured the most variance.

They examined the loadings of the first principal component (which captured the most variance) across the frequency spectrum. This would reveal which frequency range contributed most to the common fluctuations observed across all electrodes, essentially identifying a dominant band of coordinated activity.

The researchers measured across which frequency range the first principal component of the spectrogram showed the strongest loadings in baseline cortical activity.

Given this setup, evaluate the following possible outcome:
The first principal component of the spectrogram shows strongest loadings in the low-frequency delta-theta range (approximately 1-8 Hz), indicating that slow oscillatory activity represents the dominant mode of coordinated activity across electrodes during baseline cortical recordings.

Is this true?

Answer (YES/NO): NO